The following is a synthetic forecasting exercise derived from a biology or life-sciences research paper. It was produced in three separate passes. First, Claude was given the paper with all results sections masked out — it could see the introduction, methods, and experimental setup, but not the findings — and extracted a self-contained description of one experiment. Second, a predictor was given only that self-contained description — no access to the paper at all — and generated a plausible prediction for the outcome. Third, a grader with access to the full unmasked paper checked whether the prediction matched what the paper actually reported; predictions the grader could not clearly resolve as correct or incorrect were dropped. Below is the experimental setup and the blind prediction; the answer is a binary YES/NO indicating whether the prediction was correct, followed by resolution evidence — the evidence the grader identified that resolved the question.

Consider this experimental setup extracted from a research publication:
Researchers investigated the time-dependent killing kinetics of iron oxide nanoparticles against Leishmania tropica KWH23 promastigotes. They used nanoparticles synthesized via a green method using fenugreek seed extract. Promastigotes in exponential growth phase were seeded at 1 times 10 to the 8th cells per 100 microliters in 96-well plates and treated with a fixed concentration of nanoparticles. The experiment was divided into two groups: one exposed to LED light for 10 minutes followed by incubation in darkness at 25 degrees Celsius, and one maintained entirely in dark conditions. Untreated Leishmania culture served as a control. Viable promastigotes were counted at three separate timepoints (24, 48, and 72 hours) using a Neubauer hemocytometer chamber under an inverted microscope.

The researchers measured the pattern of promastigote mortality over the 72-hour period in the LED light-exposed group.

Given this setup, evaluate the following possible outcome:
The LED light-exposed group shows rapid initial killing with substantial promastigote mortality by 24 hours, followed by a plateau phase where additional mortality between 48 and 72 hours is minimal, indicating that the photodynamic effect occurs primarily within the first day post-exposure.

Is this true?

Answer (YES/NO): NO